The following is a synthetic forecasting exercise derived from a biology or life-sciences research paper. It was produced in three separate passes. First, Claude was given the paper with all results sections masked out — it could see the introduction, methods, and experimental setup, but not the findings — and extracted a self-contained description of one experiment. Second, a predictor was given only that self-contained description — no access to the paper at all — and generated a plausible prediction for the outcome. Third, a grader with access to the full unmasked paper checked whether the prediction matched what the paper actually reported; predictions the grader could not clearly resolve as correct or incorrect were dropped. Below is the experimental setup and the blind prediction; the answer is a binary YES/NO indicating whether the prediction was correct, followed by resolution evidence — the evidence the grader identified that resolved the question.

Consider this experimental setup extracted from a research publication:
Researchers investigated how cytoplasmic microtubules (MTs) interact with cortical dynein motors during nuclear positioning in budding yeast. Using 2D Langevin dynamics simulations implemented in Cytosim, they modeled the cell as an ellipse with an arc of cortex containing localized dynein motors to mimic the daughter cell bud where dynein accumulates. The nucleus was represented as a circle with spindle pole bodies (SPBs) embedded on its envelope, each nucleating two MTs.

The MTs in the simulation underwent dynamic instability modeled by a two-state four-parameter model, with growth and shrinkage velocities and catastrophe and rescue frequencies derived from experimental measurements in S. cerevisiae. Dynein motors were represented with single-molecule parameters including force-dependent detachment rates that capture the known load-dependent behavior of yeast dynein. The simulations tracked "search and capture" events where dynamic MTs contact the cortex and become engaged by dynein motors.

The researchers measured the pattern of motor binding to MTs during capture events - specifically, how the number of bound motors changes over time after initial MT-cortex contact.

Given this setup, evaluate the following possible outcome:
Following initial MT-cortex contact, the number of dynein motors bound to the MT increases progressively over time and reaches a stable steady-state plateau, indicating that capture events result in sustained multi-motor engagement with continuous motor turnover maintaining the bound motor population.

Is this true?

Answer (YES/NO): YES